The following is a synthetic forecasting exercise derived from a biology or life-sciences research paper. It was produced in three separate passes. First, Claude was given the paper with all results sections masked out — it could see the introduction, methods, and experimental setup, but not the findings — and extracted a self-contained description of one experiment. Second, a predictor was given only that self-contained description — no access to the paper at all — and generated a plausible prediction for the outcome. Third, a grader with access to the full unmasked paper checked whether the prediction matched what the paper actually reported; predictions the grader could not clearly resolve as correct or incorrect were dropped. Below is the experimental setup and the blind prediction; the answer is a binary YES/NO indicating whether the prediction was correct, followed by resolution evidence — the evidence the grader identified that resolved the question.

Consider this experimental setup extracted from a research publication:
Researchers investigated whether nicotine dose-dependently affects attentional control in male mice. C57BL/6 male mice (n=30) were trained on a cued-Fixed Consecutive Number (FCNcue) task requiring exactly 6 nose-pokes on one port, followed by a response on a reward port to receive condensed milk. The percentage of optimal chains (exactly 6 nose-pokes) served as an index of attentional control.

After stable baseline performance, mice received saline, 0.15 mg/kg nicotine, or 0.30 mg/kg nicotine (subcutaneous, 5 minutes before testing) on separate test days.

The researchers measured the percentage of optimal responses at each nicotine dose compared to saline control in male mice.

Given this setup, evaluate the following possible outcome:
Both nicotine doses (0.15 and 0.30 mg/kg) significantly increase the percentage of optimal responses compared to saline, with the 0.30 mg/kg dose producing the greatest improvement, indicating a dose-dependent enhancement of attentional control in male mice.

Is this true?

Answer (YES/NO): NO